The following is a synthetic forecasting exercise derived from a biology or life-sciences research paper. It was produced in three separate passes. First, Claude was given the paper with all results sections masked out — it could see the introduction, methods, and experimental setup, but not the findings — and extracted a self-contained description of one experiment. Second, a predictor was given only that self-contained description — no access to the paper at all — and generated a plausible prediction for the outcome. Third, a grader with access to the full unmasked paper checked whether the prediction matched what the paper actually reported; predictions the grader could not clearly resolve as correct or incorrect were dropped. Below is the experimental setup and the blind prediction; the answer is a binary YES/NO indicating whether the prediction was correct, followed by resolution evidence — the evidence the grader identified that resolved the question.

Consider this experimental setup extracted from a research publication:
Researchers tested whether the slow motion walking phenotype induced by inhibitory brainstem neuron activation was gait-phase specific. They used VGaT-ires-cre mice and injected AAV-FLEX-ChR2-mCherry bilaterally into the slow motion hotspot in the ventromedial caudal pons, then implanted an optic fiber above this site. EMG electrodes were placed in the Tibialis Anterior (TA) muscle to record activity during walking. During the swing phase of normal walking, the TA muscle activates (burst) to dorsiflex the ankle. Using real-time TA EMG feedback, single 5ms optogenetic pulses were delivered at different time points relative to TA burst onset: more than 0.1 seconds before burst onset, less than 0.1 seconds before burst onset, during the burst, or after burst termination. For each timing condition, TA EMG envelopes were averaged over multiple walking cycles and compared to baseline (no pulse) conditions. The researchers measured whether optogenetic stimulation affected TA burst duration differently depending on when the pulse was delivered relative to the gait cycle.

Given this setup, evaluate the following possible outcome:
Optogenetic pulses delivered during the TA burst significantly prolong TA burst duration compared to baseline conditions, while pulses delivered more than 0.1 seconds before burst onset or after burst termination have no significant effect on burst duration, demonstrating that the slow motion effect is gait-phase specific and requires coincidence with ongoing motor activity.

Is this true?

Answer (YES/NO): NO